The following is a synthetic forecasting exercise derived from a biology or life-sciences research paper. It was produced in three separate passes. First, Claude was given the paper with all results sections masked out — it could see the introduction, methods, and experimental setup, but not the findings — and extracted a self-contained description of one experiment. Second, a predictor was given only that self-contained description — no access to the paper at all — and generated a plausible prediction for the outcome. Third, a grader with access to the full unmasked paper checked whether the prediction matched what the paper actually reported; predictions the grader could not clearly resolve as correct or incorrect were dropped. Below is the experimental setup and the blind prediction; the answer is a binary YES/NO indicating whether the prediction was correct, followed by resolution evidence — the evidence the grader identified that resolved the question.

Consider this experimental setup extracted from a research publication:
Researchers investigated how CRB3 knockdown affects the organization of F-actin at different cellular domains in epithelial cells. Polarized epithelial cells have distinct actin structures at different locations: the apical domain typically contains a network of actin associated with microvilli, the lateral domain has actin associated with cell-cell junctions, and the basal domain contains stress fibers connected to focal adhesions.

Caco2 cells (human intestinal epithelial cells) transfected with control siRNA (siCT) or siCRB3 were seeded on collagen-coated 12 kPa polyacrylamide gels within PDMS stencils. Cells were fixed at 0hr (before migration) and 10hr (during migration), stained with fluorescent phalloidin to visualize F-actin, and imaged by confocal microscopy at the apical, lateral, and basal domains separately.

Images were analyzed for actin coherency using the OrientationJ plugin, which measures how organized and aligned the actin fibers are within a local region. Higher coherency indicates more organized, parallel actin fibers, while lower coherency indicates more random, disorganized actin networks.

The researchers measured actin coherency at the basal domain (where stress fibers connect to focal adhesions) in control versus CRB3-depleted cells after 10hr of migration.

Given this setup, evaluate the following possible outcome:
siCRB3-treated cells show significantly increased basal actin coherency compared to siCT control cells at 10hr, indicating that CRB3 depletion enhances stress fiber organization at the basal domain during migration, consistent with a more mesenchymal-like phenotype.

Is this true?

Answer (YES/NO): NO